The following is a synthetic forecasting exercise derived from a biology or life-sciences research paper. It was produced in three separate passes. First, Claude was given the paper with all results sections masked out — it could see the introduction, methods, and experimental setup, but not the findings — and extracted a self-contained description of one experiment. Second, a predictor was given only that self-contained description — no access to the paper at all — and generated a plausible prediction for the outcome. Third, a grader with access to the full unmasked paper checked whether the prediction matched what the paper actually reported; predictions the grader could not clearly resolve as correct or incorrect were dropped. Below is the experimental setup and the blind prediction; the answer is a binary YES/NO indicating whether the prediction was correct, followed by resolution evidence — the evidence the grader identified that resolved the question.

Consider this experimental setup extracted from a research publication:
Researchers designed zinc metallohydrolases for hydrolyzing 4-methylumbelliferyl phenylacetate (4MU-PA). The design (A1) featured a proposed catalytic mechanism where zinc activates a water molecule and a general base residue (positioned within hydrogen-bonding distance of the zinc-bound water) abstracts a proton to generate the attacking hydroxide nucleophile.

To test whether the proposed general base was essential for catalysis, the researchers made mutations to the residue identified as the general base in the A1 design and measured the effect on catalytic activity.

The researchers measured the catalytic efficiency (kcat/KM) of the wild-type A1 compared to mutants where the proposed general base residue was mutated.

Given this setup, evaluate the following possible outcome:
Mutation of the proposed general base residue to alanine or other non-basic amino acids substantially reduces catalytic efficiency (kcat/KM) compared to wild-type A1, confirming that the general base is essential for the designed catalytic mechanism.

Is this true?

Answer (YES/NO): NO